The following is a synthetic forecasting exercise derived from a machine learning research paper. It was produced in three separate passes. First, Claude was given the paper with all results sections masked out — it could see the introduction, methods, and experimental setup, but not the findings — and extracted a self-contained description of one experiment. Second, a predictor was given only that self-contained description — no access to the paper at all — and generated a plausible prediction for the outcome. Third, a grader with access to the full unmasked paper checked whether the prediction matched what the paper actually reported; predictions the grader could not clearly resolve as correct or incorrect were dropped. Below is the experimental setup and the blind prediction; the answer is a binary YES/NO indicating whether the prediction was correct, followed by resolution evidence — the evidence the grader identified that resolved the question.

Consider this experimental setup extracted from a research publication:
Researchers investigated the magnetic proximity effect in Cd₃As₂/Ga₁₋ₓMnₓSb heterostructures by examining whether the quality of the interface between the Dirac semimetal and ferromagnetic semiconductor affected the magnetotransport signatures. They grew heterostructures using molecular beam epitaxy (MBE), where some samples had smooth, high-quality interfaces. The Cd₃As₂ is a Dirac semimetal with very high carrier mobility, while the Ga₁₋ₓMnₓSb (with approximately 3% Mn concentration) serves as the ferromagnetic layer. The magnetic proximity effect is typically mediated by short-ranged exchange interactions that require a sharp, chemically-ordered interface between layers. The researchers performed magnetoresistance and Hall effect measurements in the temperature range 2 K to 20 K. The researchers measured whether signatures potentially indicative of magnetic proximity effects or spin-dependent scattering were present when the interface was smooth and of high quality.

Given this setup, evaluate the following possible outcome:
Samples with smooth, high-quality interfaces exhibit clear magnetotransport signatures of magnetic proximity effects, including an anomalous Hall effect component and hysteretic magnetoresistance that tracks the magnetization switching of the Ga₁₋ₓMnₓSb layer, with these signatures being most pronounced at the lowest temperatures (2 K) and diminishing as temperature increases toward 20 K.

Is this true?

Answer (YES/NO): NO